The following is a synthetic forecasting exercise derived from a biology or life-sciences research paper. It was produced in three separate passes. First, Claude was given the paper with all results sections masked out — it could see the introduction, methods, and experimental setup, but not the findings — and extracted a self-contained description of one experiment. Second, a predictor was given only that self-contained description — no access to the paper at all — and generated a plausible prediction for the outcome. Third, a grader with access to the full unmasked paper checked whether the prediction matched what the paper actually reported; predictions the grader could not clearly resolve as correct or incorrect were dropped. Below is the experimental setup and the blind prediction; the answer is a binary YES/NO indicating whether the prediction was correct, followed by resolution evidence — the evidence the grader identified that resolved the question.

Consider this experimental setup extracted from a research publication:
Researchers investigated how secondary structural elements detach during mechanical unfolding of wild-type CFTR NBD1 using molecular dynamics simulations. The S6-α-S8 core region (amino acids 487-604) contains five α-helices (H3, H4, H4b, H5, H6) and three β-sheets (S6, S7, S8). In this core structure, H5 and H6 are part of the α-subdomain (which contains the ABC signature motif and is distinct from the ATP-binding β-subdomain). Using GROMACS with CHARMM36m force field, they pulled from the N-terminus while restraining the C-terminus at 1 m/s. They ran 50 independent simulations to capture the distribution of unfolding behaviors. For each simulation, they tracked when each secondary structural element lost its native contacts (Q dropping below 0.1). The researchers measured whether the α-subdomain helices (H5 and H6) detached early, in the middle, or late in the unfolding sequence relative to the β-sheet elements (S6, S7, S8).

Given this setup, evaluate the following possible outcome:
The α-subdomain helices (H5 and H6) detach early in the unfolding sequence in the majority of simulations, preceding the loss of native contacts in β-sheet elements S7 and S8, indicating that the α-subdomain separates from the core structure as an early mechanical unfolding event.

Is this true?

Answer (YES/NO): NO